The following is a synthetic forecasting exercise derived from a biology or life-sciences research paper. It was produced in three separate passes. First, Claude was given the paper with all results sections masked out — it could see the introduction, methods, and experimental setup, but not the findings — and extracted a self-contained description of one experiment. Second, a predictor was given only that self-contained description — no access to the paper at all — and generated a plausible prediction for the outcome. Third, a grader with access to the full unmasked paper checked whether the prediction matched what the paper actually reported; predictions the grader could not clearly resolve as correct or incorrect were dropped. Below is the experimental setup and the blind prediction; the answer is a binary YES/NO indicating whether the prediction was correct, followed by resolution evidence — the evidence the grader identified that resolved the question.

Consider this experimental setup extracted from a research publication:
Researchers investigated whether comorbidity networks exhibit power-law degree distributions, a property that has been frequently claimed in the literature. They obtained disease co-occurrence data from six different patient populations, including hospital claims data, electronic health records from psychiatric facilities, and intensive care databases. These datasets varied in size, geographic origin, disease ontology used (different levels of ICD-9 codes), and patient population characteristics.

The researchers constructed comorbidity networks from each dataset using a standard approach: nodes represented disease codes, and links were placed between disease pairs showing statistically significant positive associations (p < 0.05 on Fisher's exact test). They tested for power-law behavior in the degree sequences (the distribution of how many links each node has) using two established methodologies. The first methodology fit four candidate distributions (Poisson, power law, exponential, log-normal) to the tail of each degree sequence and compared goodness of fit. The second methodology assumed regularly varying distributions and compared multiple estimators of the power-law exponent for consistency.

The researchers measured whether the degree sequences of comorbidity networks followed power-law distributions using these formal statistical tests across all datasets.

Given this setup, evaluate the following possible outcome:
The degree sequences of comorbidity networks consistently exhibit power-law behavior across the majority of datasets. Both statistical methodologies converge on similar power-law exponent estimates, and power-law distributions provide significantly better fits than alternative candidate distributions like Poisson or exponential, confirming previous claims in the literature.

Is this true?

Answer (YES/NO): NO